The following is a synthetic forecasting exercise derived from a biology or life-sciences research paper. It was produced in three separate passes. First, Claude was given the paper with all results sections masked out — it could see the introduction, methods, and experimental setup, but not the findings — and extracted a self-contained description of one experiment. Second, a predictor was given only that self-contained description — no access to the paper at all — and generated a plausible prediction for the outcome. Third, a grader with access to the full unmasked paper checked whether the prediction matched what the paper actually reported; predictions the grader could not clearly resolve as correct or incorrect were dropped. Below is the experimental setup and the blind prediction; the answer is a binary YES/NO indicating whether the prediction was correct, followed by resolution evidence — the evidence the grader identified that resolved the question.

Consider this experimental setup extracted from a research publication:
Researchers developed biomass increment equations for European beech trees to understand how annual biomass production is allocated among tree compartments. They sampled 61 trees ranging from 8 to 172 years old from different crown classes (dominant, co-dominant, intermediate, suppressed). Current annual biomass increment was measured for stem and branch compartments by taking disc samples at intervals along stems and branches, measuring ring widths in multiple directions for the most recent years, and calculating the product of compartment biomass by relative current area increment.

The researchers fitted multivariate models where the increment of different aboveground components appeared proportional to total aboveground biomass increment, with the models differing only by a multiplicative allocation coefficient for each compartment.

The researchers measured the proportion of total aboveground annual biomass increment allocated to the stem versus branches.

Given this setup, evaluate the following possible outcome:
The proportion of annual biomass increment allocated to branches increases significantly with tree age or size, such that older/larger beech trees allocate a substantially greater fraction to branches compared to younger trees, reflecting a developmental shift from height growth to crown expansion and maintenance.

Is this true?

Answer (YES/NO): NO